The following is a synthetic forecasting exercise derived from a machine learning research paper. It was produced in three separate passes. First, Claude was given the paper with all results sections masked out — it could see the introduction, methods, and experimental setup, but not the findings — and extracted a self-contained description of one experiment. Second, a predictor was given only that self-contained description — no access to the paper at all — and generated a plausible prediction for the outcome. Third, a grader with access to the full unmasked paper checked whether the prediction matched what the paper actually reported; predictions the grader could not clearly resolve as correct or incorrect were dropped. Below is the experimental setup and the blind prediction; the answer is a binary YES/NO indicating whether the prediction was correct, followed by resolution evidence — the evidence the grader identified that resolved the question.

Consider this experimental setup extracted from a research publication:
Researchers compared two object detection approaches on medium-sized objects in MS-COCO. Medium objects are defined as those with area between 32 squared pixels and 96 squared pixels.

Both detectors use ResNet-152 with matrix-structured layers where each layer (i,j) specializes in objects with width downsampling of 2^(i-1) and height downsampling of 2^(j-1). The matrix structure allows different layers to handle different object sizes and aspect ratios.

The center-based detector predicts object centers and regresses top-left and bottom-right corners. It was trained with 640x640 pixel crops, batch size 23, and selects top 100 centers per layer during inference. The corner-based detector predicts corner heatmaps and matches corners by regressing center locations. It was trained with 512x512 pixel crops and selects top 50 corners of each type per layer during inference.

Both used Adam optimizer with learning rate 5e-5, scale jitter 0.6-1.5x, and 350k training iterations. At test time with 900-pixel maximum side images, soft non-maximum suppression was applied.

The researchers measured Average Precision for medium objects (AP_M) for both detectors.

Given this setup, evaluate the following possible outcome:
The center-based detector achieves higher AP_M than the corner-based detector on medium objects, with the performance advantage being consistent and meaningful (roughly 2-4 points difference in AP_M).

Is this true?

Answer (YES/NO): NO